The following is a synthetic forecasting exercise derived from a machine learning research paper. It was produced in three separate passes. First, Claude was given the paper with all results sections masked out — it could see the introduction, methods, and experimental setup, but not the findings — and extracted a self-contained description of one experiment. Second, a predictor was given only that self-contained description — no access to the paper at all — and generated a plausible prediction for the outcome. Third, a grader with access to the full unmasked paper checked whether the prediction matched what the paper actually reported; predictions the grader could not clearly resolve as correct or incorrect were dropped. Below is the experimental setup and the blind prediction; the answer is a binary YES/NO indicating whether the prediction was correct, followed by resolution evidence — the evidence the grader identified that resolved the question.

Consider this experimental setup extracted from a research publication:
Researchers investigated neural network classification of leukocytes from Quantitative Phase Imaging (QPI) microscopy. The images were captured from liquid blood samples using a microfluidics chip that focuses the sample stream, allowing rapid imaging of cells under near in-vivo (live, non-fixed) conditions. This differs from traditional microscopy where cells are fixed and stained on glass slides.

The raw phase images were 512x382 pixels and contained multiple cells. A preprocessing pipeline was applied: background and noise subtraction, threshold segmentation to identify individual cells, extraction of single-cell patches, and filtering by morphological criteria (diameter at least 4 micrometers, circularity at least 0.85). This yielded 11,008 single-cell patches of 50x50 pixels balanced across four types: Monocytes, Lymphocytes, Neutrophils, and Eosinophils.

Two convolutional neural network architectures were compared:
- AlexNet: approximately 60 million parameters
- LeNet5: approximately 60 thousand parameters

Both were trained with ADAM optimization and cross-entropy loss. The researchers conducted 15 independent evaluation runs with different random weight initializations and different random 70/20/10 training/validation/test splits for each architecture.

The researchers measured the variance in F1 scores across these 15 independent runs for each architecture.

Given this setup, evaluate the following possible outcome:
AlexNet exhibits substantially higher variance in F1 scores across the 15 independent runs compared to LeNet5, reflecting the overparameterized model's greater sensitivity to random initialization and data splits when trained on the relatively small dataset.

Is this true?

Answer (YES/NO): NO